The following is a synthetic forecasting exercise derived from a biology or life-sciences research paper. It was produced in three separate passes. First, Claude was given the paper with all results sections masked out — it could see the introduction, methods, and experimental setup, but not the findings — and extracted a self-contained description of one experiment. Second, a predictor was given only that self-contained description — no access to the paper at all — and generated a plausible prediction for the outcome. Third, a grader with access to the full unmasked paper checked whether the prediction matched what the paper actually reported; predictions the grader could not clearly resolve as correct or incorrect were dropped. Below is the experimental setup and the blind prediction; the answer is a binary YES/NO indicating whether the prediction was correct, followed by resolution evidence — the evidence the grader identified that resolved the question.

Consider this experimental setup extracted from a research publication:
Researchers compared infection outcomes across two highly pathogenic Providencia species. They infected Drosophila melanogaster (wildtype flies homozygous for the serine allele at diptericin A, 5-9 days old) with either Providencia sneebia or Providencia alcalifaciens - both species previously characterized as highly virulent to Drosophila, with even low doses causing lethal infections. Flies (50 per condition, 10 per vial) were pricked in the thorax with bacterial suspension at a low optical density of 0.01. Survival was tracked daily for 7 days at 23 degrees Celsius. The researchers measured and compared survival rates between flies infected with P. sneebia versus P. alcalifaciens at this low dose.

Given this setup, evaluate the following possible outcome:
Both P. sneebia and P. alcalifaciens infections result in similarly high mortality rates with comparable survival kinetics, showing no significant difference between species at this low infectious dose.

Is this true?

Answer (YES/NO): NO